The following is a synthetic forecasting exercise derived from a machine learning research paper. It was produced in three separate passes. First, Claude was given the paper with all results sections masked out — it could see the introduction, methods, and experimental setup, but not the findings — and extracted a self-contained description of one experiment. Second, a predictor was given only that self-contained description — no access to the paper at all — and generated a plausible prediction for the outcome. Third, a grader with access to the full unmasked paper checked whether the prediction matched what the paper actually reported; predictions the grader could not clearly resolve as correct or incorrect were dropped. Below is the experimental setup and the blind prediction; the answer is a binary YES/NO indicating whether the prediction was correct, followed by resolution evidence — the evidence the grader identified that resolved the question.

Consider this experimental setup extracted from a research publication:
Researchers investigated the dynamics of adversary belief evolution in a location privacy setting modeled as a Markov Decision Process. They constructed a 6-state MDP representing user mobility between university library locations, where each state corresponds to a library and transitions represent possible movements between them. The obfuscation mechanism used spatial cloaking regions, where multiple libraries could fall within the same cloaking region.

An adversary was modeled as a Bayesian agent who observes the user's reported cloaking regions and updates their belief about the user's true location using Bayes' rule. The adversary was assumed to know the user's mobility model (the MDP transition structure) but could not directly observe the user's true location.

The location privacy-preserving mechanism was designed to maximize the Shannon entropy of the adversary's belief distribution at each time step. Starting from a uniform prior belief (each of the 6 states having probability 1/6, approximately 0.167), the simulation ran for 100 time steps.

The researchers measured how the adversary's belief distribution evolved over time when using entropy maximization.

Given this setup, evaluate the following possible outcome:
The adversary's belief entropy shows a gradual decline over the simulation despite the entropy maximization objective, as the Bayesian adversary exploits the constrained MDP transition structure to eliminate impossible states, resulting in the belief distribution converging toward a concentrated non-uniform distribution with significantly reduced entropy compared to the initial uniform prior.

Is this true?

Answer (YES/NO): NO